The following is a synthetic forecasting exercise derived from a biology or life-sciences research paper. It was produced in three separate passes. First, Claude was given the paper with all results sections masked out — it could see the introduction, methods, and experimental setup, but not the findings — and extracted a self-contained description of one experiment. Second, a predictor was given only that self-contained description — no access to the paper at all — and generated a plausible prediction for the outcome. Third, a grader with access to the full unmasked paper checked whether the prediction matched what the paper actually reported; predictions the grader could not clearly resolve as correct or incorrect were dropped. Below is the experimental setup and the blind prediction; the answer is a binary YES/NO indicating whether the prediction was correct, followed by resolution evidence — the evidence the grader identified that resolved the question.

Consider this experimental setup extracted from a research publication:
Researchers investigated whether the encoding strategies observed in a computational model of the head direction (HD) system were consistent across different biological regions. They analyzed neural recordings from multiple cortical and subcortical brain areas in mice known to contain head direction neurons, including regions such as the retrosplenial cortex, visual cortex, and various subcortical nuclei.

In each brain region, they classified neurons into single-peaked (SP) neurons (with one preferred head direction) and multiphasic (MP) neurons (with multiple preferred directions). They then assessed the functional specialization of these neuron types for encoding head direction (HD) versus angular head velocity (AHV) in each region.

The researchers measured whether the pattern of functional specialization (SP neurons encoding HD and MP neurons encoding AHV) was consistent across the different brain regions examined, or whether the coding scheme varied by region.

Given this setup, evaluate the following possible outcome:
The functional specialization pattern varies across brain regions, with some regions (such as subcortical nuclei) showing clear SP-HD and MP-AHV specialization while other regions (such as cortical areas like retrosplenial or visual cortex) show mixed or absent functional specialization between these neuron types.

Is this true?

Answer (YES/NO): NO